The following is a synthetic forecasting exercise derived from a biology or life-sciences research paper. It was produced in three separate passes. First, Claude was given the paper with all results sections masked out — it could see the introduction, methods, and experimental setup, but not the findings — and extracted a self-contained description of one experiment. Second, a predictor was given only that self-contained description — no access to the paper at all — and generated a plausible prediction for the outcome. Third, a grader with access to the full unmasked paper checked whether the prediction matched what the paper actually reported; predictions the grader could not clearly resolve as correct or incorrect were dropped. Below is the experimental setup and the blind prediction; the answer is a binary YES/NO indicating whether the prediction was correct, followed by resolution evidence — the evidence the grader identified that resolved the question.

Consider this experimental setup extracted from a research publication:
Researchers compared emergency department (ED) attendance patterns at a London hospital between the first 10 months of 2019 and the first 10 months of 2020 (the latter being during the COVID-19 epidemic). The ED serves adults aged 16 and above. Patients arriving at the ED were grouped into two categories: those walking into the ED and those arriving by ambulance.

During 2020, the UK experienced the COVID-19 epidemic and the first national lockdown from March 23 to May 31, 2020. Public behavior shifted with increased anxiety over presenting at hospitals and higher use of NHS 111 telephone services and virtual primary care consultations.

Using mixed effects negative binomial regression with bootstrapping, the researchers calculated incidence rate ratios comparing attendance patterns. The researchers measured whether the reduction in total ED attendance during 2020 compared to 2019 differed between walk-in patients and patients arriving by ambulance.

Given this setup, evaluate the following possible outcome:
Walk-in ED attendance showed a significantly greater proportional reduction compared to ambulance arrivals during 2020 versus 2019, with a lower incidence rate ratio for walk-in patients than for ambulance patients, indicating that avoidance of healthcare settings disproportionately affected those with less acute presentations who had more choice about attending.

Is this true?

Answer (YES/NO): YES